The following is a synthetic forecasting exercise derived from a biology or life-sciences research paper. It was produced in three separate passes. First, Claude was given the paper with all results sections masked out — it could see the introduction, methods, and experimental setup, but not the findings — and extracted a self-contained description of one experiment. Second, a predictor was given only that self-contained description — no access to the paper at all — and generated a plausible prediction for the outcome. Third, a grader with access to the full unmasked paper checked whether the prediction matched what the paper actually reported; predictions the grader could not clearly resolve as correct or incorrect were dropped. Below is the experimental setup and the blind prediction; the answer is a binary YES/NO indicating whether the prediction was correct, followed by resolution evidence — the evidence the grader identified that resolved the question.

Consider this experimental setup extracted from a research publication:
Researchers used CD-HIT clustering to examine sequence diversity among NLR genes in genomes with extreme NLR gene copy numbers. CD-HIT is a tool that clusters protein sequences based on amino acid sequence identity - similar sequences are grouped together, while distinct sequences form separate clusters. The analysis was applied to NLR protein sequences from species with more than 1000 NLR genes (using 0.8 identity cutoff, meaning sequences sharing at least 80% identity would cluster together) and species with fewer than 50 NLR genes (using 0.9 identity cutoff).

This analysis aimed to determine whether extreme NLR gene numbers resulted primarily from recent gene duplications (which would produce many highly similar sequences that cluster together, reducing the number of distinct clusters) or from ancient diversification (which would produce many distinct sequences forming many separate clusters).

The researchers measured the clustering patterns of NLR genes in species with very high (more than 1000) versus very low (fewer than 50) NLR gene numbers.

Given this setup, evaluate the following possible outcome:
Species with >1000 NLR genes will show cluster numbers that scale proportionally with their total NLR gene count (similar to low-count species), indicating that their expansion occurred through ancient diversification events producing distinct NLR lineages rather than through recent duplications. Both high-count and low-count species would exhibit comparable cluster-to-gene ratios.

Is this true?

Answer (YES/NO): NO